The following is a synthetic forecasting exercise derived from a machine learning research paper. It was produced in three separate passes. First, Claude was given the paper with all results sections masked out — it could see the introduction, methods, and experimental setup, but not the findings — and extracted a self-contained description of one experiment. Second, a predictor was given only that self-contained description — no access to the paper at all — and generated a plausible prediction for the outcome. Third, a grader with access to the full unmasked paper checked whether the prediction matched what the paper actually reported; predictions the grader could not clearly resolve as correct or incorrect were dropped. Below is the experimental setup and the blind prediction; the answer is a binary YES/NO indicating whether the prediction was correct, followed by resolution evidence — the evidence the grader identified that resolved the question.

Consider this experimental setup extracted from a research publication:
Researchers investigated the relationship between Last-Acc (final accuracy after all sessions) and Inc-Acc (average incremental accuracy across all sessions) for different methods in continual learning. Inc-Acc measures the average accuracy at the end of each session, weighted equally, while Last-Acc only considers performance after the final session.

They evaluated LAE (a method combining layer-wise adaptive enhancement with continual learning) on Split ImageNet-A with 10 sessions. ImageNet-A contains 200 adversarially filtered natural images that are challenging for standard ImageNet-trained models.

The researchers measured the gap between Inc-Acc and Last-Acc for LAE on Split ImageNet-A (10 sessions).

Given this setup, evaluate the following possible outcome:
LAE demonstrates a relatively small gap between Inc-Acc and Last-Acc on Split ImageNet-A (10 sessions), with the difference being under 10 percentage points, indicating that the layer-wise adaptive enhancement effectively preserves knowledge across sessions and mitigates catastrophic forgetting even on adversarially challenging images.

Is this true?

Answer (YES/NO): YES